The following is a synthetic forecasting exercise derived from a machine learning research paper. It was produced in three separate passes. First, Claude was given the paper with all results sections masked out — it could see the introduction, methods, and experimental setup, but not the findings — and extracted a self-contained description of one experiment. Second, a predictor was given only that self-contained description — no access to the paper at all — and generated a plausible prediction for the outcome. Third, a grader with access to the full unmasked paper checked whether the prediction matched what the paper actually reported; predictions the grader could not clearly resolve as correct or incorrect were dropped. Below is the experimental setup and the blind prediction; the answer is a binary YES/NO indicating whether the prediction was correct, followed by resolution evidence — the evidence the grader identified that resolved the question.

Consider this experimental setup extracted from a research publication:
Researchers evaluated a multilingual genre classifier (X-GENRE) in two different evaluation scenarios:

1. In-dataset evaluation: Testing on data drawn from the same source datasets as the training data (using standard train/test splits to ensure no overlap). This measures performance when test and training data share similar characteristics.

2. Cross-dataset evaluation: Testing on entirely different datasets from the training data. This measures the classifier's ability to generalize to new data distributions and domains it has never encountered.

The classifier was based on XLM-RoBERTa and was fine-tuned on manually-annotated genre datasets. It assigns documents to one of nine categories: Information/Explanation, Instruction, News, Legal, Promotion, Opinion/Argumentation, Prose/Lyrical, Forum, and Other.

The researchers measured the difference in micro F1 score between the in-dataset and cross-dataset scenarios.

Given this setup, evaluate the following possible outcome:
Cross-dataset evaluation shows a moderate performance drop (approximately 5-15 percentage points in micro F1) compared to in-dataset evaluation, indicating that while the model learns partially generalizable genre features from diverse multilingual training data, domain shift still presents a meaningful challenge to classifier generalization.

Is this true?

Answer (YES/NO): YES